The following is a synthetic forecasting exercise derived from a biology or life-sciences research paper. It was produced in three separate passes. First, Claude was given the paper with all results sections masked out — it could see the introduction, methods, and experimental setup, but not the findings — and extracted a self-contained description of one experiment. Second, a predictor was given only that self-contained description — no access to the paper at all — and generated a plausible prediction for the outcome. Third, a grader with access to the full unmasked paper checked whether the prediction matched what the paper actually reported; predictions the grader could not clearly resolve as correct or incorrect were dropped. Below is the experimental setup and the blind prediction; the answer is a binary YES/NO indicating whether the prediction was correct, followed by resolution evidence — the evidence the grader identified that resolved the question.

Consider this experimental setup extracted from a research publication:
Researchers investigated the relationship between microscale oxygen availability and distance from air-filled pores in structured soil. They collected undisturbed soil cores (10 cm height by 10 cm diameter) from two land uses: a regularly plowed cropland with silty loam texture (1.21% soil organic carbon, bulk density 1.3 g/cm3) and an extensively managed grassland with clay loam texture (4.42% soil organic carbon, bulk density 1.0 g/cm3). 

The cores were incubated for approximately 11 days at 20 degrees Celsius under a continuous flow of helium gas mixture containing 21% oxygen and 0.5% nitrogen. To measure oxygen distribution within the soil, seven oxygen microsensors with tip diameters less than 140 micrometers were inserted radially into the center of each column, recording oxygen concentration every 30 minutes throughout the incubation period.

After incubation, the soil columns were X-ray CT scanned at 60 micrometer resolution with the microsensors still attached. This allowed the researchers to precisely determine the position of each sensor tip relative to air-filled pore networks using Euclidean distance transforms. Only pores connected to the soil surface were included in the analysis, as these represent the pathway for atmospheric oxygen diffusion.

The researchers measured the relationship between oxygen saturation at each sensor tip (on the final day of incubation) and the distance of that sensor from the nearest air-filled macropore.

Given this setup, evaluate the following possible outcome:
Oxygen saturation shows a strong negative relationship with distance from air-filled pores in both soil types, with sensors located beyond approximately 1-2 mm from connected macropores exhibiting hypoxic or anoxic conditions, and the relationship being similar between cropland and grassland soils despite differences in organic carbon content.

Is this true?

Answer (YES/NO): NO